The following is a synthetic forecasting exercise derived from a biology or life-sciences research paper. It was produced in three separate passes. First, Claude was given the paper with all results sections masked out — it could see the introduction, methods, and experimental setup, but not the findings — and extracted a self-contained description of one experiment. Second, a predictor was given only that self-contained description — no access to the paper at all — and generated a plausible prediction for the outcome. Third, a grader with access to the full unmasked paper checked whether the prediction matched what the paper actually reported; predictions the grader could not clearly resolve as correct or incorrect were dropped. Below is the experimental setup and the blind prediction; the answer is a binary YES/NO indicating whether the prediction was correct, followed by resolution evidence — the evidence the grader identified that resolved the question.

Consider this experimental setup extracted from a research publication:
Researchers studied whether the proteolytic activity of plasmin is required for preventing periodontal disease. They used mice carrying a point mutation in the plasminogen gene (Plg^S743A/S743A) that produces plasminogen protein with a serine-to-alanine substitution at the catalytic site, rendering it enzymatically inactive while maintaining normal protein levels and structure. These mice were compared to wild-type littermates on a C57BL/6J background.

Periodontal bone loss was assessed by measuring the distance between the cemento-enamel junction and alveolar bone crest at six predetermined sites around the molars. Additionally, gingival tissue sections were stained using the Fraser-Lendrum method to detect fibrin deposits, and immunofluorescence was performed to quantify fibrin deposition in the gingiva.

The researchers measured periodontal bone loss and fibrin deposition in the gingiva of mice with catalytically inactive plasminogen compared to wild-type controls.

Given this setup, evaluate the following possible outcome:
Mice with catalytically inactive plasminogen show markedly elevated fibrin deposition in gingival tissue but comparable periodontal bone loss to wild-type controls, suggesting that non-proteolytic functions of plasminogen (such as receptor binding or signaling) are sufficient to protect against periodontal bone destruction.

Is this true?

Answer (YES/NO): NO